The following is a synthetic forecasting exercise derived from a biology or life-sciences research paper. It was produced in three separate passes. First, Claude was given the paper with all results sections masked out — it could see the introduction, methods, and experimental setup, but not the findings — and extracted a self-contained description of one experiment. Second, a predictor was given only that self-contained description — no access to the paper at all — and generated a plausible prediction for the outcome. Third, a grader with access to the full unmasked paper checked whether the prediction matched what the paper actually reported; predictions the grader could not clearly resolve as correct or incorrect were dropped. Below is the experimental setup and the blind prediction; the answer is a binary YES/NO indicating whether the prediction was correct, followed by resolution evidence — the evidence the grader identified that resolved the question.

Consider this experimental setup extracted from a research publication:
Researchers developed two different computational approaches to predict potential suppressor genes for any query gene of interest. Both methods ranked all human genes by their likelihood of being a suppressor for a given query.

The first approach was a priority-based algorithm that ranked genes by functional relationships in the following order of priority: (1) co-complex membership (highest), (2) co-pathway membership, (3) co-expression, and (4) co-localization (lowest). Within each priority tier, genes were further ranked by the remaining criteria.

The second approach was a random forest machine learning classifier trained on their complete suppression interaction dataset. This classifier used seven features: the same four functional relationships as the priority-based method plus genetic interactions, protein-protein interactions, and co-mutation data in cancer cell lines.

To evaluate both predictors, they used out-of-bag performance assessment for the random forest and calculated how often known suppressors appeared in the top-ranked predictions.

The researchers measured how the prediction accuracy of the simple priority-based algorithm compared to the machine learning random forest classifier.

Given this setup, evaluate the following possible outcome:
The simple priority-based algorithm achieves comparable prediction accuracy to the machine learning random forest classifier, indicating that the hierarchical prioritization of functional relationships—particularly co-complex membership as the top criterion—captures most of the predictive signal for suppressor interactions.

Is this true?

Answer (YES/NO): NO